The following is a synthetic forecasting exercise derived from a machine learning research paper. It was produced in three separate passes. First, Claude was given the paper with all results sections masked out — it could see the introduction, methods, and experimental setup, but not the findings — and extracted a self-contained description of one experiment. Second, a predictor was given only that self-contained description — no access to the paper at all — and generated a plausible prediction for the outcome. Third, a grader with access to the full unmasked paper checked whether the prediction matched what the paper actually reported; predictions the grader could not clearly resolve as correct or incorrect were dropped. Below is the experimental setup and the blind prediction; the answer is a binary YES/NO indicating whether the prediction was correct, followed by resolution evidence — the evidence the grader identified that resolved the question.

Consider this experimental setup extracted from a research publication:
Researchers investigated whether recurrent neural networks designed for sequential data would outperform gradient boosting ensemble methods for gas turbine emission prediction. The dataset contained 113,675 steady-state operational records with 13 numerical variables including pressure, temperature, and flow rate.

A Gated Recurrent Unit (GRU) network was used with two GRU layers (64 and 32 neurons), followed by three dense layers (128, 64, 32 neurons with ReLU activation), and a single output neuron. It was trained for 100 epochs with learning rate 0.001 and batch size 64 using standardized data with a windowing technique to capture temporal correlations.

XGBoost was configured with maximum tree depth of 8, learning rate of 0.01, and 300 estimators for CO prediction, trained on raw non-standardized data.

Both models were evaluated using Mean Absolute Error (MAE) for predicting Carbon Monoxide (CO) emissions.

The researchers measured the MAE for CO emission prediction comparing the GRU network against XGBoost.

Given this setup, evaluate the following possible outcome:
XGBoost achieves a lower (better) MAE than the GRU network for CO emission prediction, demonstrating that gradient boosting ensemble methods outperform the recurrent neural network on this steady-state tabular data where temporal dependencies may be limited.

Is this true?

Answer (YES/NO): NO